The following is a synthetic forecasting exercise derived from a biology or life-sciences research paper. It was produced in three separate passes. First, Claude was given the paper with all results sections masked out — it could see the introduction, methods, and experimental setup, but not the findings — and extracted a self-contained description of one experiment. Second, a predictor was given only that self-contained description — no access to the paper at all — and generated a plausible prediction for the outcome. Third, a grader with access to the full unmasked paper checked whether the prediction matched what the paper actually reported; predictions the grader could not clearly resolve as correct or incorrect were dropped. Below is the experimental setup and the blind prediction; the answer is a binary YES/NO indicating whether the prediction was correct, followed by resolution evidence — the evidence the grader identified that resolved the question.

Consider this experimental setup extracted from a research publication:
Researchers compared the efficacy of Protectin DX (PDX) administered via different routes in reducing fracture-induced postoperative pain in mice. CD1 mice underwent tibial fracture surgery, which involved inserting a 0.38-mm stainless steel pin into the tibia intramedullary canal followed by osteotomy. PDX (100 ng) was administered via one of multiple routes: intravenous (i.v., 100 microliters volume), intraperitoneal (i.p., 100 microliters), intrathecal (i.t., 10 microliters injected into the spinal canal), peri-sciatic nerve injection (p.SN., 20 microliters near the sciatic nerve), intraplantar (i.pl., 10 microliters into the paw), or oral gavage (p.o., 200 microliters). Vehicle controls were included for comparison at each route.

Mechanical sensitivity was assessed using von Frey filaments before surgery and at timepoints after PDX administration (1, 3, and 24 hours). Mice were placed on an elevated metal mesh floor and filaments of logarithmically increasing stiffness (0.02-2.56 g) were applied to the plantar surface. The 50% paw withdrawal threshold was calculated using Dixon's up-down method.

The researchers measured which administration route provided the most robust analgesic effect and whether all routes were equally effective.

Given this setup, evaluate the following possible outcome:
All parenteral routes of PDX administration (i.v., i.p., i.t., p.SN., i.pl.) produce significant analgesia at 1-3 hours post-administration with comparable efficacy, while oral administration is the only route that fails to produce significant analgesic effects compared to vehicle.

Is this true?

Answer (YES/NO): NO